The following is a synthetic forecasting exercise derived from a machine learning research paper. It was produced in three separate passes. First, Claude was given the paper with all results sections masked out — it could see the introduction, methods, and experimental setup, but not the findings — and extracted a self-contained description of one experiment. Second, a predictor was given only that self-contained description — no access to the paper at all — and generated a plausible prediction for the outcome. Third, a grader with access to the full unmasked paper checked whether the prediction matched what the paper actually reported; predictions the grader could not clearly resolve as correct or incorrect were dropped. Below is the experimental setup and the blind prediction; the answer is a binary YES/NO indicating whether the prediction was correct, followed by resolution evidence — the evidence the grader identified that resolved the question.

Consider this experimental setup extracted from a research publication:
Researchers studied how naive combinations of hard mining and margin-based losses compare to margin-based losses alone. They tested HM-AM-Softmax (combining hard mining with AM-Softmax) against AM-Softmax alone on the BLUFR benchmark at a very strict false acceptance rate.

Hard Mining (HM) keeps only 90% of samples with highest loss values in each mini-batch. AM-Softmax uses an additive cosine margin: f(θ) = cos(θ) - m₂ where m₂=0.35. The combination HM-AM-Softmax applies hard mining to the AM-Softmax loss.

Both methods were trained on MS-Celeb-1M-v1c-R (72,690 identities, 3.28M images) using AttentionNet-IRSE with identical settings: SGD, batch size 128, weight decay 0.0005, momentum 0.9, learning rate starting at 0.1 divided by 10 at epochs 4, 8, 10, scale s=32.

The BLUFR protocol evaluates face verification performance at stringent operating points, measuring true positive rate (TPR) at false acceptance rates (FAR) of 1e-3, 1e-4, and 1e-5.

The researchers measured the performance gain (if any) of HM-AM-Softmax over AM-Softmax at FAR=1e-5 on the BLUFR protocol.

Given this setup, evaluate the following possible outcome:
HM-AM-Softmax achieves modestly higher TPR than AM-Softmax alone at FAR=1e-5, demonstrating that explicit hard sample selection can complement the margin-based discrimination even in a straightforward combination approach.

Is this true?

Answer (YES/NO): YES